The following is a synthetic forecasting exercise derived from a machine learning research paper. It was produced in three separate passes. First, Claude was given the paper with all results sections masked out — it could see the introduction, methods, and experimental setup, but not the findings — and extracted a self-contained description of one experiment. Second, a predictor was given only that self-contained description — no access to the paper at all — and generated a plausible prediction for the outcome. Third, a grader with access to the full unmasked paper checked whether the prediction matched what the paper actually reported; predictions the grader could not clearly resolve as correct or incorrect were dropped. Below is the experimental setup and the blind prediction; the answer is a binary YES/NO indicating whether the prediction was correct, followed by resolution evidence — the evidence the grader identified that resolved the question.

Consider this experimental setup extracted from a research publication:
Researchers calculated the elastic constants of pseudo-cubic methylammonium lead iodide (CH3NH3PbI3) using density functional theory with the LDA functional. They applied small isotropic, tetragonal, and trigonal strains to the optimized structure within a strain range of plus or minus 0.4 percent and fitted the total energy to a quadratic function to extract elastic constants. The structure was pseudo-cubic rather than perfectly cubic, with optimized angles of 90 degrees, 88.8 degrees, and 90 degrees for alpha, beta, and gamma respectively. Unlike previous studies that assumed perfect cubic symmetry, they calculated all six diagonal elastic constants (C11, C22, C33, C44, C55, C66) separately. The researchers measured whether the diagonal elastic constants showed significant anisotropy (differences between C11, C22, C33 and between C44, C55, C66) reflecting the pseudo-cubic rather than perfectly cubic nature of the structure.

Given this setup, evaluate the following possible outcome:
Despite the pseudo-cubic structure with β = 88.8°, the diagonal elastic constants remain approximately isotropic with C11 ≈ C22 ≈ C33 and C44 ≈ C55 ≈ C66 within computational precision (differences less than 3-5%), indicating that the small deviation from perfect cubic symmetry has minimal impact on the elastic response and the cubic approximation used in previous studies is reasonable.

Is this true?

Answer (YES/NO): NO